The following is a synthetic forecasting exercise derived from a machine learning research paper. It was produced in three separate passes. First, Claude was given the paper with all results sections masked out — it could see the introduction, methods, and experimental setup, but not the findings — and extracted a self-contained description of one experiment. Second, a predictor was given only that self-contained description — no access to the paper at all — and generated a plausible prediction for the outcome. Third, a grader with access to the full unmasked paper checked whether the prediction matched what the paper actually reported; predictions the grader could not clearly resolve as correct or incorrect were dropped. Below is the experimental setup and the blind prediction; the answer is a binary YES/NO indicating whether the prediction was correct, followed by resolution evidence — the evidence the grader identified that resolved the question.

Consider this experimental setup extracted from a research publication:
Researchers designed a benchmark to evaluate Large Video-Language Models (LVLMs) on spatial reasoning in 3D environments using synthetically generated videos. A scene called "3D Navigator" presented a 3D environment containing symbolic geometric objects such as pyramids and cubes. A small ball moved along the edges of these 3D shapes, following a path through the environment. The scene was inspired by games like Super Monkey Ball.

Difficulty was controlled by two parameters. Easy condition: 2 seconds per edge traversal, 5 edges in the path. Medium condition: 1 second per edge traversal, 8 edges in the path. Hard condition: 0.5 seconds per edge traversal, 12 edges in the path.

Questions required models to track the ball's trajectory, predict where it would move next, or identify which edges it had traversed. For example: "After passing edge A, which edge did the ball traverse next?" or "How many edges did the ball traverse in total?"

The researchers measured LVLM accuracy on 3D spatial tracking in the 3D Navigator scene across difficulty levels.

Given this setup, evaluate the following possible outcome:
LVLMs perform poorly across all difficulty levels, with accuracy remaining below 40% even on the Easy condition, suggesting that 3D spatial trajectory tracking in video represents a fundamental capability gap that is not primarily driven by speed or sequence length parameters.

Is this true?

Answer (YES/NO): NO